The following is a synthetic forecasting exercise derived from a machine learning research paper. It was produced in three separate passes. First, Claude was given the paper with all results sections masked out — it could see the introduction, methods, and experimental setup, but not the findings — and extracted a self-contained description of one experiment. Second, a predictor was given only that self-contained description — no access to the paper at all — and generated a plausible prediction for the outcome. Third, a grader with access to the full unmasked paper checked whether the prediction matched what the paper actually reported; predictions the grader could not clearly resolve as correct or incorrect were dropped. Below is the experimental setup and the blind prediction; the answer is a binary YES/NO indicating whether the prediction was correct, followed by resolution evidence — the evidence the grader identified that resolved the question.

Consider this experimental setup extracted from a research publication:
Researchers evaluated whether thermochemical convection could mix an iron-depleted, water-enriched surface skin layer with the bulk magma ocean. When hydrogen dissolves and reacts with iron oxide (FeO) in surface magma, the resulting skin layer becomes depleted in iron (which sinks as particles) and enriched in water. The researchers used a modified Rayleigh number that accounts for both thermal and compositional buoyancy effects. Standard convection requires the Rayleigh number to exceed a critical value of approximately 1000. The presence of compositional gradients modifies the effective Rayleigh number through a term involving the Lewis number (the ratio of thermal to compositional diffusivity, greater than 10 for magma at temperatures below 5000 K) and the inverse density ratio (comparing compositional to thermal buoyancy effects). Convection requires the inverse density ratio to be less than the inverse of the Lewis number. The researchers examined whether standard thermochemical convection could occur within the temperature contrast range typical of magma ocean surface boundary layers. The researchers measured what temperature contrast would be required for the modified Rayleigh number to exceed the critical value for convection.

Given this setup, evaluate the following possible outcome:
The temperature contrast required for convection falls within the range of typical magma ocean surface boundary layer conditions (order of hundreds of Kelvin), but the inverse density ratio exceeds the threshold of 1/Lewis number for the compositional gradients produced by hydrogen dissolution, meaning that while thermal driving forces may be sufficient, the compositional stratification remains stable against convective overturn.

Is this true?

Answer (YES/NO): NO